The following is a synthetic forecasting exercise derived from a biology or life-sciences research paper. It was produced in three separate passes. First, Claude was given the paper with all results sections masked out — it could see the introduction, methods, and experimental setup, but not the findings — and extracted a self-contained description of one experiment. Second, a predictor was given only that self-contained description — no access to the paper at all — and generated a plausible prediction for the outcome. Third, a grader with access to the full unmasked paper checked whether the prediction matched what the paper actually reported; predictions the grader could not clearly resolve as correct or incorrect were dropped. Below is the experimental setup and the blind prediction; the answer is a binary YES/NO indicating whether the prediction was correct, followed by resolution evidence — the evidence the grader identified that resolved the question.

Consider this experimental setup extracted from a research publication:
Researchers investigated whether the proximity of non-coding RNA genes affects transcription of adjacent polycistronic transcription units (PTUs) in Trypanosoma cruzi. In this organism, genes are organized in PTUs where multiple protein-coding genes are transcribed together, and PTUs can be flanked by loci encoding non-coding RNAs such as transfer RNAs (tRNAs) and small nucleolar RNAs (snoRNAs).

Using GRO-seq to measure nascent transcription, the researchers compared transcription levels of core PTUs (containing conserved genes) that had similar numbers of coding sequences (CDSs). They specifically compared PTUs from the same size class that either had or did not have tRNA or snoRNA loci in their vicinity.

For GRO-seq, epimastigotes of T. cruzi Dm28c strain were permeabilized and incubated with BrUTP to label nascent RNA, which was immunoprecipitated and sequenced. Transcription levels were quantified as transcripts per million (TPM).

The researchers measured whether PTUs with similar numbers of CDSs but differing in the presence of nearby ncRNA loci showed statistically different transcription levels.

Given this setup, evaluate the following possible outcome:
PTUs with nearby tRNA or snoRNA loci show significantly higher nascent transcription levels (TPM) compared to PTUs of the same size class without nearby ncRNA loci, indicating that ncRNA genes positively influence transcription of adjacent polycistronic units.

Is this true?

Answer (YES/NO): YES